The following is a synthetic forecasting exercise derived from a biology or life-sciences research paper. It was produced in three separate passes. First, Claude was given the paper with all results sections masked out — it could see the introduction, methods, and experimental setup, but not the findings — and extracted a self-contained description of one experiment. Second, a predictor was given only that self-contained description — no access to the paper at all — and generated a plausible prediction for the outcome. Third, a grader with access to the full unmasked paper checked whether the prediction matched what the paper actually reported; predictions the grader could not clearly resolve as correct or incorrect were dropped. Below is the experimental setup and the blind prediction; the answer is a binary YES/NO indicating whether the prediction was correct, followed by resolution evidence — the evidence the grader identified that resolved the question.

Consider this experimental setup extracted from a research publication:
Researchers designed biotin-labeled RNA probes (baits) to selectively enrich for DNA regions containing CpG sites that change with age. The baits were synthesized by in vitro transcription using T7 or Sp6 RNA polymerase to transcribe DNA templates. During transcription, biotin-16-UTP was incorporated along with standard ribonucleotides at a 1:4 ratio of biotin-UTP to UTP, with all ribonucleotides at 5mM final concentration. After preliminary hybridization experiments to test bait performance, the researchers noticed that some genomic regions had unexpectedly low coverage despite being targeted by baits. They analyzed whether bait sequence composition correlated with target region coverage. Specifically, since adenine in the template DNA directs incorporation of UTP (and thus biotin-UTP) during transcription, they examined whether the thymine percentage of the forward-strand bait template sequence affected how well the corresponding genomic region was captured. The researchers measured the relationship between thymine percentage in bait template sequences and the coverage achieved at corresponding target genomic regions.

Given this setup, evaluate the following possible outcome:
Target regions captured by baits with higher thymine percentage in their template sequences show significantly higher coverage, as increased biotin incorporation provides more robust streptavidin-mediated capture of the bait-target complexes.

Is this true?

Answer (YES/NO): NO